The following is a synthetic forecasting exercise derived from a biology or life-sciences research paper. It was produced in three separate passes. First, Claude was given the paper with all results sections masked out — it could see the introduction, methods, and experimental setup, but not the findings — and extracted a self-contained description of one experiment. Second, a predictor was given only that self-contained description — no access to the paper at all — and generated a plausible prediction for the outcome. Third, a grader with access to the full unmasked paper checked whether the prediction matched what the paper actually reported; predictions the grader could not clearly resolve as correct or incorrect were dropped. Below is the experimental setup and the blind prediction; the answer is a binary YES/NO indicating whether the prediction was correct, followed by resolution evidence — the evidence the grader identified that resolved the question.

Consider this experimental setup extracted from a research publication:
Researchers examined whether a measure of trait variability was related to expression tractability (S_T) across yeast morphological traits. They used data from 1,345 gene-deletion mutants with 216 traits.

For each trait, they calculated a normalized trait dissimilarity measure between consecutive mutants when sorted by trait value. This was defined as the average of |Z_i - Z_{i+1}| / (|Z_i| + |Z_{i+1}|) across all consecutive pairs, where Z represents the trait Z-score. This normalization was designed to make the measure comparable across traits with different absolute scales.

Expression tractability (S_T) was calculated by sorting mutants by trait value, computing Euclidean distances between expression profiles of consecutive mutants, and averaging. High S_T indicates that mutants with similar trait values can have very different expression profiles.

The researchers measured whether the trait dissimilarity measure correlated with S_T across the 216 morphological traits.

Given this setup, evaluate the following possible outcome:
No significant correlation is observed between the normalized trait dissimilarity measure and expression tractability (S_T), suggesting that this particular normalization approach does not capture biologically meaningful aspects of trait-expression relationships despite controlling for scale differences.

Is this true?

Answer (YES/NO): YES